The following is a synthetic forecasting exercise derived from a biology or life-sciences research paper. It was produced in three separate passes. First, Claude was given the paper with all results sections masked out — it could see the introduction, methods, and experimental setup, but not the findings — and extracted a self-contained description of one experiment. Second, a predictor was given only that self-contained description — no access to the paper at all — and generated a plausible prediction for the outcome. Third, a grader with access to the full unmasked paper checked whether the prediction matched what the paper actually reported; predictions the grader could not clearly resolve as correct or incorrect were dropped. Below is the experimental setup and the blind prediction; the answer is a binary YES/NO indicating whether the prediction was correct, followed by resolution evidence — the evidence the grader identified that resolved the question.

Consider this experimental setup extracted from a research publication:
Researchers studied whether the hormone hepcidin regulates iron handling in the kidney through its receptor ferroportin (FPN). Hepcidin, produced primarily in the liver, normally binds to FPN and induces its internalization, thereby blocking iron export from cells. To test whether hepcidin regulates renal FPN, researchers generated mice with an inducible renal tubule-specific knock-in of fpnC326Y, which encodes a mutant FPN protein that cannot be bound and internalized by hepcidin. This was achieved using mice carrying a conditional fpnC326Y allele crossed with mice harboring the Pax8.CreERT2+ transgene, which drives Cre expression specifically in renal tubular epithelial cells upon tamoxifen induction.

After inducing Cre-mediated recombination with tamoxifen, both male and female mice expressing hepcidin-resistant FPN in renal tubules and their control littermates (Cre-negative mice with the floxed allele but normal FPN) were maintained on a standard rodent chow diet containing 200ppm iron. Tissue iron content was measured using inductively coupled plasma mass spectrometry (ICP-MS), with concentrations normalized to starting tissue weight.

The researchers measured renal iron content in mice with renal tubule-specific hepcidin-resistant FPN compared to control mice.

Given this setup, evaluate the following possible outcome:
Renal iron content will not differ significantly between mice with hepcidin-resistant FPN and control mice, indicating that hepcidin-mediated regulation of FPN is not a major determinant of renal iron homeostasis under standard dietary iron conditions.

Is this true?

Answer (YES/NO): NO